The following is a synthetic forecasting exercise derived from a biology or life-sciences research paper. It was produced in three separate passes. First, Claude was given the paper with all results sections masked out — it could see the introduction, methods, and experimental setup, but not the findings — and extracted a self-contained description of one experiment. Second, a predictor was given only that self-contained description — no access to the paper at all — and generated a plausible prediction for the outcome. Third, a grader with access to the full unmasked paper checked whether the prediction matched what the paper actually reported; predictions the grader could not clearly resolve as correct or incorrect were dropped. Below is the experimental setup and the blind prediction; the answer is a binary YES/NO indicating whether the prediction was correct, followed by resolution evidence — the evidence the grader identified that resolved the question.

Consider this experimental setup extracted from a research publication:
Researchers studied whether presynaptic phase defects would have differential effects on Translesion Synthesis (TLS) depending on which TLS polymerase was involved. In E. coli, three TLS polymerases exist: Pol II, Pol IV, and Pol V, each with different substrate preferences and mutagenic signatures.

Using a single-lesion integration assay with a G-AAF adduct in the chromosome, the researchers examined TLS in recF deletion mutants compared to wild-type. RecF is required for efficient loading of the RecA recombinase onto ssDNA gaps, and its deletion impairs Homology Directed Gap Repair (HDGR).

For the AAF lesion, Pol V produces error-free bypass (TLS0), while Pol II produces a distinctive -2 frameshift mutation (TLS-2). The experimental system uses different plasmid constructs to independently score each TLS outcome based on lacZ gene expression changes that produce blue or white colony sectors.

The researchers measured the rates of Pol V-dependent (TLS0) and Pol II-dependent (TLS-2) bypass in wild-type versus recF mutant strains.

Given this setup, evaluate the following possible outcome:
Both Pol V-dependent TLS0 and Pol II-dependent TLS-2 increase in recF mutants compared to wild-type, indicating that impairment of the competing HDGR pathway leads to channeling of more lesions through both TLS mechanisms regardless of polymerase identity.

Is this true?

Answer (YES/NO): NO